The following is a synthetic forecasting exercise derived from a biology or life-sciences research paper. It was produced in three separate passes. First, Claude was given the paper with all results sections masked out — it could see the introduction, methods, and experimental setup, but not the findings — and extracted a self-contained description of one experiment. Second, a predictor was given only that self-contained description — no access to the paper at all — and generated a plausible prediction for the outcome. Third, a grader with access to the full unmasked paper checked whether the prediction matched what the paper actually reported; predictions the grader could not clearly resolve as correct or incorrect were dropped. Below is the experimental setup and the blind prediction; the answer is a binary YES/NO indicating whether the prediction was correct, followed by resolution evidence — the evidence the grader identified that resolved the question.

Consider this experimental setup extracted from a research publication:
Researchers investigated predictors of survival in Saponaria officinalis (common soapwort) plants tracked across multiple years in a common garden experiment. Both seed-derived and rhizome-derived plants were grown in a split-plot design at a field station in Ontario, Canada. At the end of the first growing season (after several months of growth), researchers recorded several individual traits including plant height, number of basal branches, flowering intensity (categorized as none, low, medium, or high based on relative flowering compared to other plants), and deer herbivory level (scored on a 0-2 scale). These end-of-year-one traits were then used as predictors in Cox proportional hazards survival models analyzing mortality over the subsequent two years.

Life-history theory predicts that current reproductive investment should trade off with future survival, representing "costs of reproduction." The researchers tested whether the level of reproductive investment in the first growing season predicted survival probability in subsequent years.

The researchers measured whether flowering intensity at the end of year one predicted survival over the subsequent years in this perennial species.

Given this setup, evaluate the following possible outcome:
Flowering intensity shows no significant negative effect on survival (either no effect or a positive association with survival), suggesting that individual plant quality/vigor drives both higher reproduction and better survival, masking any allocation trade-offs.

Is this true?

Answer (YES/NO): YES